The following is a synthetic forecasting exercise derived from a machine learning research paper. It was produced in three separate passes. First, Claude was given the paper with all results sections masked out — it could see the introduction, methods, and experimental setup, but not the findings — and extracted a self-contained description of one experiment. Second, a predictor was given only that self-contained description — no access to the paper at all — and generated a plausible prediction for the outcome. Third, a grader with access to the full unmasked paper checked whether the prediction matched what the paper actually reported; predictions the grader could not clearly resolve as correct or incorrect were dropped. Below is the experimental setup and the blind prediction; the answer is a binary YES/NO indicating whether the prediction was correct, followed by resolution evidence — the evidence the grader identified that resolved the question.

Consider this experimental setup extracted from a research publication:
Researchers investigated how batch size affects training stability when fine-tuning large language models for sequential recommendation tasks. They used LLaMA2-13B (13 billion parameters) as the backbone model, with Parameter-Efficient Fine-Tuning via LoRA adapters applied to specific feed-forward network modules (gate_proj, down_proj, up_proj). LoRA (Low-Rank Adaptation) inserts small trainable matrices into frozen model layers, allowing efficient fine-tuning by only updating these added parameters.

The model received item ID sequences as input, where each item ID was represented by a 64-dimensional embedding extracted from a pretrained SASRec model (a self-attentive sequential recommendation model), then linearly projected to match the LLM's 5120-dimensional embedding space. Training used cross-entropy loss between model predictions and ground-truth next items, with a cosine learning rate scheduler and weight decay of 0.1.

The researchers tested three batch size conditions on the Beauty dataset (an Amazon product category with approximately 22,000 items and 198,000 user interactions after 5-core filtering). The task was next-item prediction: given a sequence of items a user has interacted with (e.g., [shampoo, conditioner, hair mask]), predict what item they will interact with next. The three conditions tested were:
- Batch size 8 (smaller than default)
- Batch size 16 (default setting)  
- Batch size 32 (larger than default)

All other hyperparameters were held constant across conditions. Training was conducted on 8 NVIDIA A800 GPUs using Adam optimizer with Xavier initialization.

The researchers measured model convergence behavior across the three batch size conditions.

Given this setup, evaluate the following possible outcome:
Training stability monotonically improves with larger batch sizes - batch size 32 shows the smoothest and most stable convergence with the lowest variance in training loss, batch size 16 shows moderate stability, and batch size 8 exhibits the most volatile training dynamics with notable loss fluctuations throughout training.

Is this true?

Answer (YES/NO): NO